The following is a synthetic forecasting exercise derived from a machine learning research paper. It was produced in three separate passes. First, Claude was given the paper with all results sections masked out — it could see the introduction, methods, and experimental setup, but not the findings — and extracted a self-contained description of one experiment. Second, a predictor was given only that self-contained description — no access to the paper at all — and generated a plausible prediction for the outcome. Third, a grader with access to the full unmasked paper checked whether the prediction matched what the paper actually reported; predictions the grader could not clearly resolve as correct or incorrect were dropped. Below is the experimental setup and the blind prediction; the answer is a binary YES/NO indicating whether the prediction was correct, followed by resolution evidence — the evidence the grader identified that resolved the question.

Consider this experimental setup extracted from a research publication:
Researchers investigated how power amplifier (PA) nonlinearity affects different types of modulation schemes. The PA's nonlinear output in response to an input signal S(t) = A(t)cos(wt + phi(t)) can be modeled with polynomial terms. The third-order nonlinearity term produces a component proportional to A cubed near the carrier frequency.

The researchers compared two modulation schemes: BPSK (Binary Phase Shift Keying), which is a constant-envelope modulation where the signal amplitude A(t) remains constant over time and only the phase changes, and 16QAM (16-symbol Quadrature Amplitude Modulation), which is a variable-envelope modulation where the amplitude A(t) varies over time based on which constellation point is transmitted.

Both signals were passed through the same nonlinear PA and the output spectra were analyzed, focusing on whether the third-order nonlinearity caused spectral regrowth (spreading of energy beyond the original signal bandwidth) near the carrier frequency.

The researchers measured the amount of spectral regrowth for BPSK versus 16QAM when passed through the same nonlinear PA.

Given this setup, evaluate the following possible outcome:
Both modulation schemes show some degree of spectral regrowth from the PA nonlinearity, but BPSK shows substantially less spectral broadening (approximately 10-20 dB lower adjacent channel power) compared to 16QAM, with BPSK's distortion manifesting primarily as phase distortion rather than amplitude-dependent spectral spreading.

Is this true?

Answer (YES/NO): NO